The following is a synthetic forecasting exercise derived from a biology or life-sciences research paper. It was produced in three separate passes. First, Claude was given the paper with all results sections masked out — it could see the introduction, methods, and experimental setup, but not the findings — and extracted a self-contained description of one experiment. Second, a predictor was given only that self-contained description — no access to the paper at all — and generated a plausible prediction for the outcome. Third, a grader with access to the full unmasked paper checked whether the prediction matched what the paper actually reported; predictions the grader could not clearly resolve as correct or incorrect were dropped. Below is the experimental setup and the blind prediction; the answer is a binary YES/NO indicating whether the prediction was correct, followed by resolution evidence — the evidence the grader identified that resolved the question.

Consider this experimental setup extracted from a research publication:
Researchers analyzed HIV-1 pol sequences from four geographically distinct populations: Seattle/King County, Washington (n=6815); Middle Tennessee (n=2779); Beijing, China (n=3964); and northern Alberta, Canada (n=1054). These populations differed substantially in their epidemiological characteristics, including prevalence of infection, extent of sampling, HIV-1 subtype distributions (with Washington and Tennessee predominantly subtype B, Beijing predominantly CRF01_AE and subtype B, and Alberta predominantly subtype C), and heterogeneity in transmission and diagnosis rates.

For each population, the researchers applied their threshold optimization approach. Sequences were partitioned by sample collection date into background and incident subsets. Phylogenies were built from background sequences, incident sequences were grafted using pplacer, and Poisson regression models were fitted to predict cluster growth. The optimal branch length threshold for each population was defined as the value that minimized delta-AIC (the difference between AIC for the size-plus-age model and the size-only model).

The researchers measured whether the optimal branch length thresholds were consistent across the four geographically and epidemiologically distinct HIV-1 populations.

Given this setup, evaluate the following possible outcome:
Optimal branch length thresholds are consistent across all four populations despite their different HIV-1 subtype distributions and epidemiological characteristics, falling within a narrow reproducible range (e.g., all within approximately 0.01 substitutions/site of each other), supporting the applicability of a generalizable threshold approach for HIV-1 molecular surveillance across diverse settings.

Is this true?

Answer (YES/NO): NO